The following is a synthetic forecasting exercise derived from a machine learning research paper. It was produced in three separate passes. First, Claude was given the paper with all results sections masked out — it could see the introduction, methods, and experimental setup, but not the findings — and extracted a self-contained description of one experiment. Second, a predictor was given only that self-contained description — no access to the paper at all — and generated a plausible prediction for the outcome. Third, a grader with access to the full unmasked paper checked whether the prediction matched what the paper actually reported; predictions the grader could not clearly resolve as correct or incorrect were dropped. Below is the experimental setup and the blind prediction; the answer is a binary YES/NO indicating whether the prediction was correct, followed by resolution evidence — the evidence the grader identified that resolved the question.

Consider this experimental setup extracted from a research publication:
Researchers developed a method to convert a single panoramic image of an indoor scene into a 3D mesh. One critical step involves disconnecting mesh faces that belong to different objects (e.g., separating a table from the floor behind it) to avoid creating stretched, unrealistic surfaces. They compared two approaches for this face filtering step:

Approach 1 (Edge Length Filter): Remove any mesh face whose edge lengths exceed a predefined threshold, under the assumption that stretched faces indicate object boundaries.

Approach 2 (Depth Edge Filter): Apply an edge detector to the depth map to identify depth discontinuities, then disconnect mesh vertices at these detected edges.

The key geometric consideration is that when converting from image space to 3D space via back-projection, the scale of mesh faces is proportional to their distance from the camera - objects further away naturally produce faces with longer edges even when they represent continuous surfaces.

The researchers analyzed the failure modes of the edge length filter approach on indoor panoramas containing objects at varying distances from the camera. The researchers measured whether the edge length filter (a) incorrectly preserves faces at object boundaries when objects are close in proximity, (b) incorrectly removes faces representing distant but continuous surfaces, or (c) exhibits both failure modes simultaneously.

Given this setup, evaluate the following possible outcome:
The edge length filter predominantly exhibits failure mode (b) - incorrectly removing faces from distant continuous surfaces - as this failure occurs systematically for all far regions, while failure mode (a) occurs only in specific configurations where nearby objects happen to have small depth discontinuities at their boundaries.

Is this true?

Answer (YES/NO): NO